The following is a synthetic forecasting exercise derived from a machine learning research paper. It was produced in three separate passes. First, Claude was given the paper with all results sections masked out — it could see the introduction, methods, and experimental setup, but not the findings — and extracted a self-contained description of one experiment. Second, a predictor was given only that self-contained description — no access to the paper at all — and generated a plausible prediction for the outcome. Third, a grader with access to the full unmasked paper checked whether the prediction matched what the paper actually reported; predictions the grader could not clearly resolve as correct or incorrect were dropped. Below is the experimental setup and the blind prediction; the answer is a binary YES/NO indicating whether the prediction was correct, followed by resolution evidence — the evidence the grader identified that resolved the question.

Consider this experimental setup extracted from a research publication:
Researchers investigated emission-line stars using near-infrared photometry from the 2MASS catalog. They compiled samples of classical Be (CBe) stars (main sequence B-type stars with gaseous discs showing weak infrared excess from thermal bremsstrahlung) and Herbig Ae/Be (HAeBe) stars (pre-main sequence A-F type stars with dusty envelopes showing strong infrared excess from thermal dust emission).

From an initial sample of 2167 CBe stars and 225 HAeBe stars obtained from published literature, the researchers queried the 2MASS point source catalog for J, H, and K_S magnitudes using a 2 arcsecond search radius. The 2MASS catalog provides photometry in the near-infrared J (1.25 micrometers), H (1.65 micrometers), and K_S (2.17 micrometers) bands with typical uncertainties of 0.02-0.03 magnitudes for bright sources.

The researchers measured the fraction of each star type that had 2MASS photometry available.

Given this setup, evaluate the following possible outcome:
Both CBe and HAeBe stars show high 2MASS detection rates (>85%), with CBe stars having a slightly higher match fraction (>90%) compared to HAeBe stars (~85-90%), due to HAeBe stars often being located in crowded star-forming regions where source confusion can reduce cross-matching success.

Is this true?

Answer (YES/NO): NO